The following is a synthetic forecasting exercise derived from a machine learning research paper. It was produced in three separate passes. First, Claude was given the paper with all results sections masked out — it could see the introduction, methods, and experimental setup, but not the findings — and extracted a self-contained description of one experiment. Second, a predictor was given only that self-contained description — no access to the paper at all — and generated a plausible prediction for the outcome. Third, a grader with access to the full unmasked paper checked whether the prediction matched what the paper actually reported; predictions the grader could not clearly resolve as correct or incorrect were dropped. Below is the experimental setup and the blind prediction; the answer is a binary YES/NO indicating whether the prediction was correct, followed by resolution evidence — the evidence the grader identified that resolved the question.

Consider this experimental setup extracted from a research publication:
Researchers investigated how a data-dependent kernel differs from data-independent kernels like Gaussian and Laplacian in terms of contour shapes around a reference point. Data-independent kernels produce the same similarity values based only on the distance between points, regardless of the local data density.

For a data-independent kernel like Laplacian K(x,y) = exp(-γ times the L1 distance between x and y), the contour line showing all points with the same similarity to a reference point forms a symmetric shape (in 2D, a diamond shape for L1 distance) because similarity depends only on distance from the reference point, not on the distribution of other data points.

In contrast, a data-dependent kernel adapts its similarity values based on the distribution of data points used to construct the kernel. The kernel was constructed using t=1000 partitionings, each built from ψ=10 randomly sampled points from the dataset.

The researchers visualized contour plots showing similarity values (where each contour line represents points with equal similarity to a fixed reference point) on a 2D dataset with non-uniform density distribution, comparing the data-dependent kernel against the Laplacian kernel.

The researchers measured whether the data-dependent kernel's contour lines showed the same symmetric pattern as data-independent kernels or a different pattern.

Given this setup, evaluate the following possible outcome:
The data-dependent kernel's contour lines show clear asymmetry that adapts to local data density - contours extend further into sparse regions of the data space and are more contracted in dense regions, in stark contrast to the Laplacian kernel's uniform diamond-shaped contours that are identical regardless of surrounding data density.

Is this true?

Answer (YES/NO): YES